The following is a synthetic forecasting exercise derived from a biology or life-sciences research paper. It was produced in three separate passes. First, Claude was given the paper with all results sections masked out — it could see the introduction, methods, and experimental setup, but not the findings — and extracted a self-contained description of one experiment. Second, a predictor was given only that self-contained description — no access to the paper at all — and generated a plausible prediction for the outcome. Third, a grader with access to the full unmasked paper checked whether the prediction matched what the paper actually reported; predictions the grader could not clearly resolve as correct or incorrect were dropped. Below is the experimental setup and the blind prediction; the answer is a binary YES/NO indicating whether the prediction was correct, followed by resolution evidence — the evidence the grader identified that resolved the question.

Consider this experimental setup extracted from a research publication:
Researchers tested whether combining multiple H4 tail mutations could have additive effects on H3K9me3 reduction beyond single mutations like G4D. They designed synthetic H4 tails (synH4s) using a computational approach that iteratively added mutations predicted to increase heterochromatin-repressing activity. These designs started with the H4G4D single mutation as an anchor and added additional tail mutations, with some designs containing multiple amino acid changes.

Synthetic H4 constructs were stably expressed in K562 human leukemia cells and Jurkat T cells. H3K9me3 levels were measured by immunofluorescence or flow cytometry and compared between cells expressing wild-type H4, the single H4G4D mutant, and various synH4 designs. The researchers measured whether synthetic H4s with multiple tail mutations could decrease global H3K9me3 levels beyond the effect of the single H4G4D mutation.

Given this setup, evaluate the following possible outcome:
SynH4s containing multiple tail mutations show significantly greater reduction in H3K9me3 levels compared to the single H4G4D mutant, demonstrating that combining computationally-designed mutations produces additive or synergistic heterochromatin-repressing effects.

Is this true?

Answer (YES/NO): YES